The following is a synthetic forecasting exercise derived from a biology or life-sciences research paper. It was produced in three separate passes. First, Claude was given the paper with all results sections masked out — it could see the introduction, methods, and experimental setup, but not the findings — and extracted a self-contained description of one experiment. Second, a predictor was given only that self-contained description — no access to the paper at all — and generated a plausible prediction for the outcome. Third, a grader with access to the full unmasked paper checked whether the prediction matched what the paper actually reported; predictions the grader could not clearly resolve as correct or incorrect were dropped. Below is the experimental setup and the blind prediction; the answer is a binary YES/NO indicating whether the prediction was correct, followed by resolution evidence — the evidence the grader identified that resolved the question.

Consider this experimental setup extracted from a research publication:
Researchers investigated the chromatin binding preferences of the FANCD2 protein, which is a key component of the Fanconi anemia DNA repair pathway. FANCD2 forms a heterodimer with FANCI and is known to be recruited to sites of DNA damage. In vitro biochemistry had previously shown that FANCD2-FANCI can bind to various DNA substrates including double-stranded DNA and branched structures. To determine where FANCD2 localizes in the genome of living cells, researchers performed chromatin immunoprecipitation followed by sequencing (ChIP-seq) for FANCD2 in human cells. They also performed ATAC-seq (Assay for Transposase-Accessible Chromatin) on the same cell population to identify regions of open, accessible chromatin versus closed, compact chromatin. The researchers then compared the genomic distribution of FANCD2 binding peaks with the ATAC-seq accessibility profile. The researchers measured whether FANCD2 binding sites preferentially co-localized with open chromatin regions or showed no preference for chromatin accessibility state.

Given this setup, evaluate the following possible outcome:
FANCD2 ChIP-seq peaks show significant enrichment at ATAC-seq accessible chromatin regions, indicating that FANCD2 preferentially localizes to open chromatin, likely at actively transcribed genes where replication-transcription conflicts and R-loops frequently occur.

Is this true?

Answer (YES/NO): NO